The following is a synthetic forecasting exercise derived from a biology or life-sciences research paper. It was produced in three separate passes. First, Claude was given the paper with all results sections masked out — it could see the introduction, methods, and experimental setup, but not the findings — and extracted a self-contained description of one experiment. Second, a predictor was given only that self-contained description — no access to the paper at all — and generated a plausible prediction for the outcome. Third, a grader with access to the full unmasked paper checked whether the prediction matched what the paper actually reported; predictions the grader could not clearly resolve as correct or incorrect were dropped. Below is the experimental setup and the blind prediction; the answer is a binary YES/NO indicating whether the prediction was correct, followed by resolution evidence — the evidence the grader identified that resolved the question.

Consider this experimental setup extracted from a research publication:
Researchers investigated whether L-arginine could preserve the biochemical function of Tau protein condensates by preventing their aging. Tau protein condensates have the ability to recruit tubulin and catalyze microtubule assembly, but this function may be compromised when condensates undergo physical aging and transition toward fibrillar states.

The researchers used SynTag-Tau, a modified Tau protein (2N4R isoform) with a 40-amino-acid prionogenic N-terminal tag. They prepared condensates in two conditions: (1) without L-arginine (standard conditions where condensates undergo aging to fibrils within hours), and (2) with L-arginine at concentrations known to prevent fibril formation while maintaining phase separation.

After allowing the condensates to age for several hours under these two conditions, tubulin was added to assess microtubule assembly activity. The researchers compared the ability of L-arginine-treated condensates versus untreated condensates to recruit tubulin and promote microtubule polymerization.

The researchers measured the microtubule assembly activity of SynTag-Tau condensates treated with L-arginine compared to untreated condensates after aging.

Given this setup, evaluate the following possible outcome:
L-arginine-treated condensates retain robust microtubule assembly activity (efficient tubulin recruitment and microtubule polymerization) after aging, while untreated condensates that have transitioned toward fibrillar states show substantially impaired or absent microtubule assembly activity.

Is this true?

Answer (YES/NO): YES